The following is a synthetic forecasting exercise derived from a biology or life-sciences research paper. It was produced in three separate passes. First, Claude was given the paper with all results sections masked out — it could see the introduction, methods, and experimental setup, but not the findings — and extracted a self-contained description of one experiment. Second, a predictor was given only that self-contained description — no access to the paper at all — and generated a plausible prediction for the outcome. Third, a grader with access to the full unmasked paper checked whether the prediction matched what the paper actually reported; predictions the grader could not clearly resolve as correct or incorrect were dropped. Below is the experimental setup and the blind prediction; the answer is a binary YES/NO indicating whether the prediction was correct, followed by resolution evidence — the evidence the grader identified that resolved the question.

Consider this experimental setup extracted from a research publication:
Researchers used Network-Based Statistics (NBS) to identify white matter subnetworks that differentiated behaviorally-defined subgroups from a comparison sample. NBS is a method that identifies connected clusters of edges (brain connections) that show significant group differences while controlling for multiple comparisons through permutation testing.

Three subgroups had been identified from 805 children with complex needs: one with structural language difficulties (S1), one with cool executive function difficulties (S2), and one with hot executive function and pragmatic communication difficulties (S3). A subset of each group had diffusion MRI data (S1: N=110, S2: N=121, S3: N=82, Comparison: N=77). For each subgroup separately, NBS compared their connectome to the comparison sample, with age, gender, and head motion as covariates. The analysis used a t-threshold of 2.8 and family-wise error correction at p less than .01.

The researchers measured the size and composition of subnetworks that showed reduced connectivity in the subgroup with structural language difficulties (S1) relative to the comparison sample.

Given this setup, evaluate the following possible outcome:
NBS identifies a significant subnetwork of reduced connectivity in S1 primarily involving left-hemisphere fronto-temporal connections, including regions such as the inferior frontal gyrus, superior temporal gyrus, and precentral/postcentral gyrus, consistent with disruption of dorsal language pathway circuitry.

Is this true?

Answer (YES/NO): NO